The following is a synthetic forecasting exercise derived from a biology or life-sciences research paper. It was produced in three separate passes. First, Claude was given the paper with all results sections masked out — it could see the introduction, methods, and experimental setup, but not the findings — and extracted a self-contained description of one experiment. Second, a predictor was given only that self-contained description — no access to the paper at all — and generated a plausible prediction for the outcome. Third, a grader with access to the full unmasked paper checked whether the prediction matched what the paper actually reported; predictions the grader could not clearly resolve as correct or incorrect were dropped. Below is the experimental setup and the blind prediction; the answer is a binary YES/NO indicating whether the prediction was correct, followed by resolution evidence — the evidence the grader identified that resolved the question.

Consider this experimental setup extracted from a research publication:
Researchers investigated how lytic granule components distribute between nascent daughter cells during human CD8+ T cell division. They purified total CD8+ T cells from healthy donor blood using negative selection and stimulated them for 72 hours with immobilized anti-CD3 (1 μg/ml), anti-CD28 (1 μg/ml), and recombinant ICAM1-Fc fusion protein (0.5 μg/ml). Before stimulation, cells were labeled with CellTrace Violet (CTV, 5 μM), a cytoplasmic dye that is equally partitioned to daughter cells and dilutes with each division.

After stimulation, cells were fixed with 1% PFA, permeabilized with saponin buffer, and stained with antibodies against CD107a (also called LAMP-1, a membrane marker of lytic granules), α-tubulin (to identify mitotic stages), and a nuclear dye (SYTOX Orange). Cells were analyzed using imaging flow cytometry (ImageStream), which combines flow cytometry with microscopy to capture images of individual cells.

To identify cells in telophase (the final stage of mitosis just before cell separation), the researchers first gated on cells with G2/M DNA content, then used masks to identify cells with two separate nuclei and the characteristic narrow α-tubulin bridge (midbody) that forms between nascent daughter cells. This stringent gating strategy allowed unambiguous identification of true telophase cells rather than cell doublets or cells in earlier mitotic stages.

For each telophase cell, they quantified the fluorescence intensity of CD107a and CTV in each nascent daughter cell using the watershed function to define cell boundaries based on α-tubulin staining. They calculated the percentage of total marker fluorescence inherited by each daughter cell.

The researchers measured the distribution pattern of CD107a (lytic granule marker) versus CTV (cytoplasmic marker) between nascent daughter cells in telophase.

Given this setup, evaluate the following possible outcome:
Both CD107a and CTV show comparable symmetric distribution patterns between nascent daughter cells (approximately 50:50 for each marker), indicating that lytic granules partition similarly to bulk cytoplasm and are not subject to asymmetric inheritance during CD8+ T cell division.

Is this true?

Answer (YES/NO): NO